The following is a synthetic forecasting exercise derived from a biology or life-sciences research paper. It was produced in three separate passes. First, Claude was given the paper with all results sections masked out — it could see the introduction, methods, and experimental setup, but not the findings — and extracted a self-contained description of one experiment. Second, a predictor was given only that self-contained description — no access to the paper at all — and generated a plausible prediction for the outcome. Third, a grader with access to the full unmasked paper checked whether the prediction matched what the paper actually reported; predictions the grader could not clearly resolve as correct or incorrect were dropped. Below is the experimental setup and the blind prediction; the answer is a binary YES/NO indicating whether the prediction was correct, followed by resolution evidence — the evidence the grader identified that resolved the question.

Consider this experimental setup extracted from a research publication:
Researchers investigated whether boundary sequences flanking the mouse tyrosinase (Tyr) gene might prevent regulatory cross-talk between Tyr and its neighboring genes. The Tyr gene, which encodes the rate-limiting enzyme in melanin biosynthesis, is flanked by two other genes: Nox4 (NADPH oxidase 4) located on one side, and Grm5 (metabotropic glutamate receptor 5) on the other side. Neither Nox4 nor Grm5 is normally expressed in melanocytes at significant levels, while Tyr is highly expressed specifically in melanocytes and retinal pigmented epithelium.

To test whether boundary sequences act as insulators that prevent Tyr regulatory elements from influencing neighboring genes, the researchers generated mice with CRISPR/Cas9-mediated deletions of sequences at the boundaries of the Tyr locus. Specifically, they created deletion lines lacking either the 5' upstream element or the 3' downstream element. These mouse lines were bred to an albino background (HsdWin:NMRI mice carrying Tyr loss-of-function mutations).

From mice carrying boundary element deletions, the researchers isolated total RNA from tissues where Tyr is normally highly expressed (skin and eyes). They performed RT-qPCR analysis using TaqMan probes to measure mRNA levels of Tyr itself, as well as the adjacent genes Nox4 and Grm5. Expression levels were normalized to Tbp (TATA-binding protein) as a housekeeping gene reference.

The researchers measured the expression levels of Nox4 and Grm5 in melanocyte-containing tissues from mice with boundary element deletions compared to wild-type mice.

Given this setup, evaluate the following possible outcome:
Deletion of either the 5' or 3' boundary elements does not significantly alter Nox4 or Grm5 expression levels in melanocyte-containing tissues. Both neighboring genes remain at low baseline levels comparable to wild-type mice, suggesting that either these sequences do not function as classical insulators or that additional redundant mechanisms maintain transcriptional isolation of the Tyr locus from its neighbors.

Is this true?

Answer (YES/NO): NO